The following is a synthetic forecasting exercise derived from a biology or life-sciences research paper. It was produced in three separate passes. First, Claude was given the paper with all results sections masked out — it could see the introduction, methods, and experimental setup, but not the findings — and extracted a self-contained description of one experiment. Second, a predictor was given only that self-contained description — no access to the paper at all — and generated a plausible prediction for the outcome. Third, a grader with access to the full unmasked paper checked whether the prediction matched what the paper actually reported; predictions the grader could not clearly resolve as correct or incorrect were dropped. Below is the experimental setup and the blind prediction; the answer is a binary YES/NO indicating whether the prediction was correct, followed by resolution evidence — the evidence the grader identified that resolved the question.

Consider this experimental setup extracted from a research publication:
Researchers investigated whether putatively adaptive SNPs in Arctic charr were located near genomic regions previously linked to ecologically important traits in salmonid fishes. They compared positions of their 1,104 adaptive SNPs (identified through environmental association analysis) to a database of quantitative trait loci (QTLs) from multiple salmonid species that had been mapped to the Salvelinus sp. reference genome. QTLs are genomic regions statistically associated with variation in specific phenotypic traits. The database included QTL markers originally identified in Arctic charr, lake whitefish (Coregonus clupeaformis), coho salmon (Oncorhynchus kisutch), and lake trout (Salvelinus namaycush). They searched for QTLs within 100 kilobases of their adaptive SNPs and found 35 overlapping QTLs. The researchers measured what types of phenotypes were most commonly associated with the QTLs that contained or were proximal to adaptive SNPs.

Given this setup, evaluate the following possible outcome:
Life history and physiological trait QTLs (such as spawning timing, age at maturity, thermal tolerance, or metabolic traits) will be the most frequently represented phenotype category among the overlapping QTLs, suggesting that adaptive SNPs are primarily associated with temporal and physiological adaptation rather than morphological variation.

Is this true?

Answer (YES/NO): NO